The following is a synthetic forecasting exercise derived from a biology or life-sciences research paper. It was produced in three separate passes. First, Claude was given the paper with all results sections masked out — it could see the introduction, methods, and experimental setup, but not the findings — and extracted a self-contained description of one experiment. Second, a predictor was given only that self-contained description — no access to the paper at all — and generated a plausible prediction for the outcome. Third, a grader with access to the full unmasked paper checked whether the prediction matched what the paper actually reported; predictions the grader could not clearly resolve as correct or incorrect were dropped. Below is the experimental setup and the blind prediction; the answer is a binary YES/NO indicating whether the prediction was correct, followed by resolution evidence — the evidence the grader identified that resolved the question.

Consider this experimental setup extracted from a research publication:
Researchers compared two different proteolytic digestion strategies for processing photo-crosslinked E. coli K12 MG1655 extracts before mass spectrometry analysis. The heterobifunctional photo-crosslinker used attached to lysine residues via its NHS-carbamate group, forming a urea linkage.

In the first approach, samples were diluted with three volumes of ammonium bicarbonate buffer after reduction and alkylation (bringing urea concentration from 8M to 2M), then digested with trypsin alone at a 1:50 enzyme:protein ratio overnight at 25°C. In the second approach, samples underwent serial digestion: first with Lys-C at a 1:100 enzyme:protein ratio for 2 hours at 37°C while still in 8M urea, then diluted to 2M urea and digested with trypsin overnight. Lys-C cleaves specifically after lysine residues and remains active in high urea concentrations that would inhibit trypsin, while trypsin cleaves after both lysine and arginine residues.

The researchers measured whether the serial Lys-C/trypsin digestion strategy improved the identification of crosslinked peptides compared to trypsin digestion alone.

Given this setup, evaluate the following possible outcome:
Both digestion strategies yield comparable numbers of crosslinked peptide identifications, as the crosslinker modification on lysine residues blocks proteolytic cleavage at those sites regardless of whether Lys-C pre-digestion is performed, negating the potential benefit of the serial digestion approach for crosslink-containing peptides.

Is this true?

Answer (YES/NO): NO